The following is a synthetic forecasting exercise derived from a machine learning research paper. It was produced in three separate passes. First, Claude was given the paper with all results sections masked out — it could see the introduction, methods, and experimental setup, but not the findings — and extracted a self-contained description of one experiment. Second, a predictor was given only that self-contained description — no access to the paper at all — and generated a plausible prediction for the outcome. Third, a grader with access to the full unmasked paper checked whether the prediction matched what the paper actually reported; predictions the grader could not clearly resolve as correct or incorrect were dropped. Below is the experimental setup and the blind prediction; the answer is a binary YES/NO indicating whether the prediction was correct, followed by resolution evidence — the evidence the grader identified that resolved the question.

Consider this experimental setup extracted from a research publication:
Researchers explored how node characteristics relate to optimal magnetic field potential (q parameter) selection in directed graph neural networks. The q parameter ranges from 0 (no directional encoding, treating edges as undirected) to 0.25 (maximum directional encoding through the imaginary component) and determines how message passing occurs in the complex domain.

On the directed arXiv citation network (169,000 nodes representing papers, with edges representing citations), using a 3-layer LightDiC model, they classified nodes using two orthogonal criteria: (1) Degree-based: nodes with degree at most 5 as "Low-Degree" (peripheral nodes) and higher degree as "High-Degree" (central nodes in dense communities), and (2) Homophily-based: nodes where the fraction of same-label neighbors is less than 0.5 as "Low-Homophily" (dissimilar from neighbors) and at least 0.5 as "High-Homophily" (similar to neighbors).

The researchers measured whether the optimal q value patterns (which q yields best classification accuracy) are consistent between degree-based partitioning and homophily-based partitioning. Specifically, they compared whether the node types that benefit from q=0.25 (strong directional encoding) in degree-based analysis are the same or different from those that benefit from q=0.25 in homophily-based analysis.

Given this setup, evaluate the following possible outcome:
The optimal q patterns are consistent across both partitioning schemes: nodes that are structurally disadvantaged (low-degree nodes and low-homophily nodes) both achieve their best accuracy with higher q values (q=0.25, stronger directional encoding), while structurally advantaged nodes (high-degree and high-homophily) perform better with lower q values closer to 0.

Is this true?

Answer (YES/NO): NO